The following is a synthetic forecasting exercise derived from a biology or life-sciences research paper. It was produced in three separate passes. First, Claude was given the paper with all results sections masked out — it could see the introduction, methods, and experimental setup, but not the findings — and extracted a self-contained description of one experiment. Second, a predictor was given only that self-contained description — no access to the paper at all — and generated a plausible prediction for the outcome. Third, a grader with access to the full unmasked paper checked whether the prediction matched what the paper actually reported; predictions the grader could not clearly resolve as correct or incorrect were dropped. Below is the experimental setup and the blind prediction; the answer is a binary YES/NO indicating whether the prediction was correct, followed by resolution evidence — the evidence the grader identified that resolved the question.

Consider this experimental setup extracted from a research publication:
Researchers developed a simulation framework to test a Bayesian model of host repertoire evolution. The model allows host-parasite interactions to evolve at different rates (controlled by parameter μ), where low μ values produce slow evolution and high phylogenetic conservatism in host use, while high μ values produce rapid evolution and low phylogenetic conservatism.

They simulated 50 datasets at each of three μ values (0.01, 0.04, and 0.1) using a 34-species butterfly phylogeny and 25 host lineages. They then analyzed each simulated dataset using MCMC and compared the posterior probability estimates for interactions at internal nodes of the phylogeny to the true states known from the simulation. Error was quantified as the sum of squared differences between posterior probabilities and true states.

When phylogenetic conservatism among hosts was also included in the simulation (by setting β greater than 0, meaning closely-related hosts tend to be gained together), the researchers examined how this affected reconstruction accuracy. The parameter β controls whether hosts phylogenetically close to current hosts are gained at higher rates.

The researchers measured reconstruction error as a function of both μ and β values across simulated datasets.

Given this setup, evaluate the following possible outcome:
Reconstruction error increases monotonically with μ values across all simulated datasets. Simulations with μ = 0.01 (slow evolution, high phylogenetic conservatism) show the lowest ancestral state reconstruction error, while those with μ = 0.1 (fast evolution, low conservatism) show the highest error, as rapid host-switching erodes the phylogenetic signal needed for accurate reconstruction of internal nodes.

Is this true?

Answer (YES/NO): YES